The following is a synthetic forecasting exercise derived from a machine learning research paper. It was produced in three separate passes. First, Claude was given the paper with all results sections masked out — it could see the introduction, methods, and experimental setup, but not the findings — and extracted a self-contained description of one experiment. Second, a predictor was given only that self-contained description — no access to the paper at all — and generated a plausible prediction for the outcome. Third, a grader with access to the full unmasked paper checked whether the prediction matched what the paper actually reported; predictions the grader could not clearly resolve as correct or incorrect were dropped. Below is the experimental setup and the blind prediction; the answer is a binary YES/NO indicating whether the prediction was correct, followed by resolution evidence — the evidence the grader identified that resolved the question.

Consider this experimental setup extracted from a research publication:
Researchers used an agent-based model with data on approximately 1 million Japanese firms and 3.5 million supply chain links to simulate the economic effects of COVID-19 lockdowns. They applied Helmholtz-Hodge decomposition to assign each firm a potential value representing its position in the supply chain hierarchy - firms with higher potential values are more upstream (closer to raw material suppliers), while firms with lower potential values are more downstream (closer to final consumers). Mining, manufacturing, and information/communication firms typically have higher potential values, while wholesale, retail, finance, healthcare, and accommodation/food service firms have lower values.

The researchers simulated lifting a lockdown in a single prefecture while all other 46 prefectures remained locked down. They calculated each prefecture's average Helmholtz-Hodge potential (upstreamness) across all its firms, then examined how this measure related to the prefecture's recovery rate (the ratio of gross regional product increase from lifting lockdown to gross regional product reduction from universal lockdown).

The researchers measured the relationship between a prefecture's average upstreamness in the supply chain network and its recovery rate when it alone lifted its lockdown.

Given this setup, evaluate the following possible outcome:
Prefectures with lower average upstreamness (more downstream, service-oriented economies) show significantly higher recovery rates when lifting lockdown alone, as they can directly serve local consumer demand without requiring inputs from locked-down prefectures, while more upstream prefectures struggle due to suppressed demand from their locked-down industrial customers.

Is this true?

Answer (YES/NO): YES